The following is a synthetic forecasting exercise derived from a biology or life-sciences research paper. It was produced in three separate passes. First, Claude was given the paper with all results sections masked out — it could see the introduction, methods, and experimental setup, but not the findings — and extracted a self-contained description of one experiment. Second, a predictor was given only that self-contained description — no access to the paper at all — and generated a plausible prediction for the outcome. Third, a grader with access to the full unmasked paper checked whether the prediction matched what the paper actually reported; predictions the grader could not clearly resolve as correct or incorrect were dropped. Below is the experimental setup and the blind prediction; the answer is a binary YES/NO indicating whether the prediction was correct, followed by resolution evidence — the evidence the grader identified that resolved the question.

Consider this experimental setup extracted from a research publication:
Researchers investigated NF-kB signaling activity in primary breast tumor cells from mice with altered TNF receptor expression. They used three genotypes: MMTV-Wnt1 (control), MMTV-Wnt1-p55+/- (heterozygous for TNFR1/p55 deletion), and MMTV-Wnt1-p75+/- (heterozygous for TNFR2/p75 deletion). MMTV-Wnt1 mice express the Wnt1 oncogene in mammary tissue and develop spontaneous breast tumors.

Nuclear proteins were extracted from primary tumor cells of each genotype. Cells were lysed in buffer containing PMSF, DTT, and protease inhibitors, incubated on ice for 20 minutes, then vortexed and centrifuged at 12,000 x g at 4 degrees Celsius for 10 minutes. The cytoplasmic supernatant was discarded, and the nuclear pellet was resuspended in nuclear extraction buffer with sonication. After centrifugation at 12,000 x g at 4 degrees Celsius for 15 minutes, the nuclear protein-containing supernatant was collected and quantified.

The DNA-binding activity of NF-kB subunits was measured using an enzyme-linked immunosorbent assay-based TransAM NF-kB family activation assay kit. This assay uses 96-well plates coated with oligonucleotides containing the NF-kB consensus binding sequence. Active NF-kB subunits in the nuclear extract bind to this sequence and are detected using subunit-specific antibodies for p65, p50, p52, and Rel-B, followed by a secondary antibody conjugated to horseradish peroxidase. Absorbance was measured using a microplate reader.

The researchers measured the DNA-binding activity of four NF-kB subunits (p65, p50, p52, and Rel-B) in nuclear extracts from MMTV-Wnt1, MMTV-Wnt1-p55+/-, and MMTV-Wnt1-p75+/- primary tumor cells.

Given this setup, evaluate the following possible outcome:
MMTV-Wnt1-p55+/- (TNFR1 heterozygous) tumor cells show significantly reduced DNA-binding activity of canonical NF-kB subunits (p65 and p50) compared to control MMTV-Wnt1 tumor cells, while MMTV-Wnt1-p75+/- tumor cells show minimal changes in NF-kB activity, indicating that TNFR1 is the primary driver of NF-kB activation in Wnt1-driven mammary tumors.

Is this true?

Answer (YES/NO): NO